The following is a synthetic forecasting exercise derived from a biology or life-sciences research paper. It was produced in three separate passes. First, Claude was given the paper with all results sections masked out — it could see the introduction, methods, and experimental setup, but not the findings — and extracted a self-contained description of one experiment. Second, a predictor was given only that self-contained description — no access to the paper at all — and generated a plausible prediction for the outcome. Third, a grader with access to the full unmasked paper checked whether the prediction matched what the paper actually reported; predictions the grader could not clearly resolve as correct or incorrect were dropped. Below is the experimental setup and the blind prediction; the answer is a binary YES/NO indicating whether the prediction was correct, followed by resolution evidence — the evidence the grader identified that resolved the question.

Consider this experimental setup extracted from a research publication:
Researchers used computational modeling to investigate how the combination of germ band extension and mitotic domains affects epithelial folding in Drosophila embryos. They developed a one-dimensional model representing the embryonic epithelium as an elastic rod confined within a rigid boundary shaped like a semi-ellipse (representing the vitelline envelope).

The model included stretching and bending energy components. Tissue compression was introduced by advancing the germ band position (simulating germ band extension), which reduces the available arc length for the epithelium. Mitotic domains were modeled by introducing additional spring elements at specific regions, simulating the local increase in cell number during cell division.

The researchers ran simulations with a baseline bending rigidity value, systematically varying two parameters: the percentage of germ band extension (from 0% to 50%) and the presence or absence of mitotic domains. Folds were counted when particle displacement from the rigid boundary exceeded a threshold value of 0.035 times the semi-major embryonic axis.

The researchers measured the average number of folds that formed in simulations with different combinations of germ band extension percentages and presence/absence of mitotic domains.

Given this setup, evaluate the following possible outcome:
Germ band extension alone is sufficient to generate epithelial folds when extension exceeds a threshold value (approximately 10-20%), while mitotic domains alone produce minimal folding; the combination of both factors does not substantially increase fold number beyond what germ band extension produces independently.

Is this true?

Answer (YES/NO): NO